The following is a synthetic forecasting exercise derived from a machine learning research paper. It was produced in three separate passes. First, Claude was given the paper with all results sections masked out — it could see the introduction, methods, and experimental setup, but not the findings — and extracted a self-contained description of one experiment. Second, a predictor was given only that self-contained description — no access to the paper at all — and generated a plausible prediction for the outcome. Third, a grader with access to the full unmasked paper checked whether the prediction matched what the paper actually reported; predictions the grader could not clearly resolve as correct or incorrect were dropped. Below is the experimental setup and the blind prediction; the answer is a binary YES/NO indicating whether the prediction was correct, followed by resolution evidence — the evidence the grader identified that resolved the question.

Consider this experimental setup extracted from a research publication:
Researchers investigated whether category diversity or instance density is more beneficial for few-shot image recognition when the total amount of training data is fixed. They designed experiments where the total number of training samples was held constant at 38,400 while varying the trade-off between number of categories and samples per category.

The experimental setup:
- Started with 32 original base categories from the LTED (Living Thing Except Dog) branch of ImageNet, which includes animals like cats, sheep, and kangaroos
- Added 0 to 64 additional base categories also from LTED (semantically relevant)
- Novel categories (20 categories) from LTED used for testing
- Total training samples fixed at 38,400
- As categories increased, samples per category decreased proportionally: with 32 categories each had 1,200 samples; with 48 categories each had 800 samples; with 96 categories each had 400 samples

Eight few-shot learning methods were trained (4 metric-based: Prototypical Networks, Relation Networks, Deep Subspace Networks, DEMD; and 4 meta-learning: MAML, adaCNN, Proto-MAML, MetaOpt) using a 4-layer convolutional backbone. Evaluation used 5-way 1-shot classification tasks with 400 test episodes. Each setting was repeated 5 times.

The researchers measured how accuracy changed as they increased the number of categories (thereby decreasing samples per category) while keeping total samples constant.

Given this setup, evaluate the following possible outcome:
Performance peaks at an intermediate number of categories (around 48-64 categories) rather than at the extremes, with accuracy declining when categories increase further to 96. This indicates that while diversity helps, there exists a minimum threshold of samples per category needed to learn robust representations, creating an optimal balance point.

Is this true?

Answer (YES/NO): NO